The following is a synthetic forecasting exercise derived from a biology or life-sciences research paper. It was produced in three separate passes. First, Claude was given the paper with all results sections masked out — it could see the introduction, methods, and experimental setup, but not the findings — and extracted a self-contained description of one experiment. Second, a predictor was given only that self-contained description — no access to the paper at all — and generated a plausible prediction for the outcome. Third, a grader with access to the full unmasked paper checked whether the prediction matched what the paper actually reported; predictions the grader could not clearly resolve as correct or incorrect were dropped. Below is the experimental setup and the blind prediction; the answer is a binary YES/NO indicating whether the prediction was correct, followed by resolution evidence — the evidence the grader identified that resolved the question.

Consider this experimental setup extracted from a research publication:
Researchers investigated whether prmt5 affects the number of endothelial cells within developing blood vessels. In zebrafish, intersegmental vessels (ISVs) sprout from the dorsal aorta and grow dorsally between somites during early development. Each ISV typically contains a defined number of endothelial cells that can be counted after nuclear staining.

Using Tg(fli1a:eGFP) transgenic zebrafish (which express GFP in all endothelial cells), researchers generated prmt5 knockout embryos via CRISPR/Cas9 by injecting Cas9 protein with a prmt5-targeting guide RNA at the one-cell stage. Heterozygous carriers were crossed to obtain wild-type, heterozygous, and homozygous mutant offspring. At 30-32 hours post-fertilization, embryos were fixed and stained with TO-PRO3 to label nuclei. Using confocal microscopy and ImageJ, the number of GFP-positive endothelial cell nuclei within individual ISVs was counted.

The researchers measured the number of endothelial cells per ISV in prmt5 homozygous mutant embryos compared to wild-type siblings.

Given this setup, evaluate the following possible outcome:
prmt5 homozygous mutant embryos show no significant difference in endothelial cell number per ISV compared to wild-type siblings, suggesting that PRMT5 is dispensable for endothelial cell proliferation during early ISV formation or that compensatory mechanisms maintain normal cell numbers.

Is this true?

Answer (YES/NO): YES